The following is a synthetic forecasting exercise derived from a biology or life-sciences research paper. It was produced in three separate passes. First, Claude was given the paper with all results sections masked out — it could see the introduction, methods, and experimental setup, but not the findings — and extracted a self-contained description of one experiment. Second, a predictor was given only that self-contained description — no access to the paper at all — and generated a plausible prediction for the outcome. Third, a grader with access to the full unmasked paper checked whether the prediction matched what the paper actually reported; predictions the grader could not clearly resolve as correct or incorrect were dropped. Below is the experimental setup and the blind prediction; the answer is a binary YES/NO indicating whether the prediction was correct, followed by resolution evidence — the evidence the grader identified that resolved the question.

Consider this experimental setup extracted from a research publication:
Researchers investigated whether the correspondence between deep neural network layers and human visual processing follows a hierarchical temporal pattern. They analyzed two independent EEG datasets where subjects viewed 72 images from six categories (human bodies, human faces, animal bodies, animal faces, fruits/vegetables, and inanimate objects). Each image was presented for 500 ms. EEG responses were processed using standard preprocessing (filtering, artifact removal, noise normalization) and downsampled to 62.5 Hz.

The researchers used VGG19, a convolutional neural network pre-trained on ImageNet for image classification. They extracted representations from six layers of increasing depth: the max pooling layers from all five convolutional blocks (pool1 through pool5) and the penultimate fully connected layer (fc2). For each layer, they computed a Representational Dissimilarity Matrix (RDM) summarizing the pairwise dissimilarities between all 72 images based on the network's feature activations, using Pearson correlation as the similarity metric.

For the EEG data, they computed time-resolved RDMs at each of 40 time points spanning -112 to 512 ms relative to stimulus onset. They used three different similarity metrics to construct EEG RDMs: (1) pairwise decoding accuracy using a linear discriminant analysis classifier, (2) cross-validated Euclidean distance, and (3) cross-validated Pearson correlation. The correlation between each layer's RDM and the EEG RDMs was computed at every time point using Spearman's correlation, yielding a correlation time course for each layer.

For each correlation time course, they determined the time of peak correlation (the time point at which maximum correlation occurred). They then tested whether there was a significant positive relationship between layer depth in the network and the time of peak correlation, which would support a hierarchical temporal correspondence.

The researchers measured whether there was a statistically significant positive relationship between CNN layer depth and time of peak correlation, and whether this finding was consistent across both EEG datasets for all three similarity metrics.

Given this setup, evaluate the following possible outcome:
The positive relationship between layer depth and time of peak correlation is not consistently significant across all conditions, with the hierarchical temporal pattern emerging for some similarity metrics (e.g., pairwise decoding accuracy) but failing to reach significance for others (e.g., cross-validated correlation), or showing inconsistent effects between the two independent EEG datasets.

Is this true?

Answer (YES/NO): YES